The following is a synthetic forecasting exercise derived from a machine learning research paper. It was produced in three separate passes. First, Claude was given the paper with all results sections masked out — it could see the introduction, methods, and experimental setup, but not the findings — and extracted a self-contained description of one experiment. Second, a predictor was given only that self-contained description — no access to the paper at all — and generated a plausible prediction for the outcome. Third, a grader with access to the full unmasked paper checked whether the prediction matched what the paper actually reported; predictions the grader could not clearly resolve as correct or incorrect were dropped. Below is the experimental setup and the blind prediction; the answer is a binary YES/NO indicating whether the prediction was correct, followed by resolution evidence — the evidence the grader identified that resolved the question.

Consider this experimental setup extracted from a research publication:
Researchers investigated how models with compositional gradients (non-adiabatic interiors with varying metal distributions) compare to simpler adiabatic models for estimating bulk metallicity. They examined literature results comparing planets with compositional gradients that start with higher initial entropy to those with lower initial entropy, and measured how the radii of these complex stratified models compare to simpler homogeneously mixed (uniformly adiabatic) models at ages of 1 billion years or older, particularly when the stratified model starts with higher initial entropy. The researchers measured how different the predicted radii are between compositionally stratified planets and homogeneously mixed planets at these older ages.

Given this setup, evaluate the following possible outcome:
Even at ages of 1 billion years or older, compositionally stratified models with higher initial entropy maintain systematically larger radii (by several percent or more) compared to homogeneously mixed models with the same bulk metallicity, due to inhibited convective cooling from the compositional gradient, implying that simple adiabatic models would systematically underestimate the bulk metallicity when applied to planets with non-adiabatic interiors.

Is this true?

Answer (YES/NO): NO